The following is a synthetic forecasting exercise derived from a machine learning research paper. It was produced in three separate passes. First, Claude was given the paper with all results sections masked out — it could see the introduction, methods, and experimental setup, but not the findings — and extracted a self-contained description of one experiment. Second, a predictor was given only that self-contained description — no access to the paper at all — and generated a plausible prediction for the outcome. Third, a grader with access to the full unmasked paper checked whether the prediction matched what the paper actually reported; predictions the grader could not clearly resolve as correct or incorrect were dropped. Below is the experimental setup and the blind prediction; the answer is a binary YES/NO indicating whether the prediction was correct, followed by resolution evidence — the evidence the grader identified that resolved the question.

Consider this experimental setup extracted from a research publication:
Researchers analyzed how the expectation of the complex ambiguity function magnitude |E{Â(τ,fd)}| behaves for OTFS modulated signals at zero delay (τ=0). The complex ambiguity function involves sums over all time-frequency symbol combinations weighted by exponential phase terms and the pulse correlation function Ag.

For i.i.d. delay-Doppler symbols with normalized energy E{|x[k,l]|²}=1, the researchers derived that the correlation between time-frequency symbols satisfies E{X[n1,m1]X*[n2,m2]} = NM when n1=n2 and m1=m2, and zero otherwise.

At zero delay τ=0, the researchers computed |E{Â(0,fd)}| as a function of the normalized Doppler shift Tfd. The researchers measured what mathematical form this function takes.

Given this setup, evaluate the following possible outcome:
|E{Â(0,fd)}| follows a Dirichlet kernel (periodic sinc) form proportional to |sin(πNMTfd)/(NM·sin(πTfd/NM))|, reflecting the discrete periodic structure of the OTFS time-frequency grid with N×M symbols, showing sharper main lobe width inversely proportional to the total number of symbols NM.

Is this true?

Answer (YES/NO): NO